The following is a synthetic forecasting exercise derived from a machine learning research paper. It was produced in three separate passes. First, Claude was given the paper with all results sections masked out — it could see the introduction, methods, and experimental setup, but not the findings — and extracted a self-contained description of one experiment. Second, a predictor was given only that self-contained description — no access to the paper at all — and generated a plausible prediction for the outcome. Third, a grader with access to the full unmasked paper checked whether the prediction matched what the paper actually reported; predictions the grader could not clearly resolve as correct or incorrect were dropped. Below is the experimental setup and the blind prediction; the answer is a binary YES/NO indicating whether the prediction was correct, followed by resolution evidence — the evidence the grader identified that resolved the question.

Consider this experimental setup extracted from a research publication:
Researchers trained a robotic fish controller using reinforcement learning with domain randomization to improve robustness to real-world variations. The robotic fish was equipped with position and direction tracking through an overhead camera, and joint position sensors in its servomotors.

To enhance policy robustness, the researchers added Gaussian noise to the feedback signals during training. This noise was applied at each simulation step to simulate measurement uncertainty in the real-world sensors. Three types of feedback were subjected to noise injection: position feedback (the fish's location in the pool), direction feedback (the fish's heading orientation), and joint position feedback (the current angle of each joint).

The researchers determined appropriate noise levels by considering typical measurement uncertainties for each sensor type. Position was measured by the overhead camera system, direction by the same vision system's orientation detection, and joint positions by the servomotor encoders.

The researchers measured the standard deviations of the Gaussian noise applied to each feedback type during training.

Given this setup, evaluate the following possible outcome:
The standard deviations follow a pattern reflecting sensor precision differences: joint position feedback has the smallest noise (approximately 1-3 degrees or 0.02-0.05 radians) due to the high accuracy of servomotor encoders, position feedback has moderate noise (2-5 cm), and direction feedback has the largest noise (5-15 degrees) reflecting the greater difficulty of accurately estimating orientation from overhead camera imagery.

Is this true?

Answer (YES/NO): NO